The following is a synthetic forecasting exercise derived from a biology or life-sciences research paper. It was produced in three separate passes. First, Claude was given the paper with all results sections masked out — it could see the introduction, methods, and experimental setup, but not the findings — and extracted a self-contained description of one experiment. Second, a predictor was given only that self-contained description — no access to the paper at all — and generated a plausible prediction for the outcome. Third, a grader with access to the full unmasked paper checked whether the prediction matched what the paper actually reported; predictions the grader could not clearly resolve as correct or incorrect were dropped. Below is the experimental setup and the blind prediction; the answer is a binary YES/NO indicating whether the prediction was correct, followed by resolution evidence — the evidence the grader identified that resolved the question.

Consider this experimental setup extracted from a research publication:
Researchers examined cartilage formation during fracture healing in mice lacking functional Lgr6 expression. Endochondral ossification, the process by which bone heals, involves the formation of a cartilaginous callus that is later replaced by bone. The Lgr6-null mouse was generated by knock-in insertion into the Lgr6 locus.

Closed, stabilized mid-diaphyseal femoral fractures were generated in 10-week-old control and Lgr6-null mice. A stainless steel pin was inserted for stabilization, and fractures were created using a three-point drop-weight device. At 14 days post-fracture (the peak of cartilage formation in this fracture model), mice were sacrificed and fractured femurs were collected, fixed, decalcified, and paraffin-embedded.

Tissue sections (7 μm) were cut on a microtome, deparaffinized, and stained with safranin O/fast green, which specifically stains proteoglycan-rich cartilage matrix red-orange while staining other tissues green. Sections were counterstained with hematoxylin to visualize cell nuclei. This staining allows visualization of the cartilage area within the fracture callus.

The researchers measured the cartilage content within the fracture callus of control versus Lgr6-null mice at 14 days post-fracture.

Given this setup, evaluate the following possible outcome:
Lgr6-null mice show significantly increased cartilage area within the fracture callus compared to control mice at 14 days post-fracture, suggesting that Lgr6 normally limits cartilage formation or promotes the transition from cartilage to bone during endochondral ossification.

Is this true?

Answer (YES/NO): YES